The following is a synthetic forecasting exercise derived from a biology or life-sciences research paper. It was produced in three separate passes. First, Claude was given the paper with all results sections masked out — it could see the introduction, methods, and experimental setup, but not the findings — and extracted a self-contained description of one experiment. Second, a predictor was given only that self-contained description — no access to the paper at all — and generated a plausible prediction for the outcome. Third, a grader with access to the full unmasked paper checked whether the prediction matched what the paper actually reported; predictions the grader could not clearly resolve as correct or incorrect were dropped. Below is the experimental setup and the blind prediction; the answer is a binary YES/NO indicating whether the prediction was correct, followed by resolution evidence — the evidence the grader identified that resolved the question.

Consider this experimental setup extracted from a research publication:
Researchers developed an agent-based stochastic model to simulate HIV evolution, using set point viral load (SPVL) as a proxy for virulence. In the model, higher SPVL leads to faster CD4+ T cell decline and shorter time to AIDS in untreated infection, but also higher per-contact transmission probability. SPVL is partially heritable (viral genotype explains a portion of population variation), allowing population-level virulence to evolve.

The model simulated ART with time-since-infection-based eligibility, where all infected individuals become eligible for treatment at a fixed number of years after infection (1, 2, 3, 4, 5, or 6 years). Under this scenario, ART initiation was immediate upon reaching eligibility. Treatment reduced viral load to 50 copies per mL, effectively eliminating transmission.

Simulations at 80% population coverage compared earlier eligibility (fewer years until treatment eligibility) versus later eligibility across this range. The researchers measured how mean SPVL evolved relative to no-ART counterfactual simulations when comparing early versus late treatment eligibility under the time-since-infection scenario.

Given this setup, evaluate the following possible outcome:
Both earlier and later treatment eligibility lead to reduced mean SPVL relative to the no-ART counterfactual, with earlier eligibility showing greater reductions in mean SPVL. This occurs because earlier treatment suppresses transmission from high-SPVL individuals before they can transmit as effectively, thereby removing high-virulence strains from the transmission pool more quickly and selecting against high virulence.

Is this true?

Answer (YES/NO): NO